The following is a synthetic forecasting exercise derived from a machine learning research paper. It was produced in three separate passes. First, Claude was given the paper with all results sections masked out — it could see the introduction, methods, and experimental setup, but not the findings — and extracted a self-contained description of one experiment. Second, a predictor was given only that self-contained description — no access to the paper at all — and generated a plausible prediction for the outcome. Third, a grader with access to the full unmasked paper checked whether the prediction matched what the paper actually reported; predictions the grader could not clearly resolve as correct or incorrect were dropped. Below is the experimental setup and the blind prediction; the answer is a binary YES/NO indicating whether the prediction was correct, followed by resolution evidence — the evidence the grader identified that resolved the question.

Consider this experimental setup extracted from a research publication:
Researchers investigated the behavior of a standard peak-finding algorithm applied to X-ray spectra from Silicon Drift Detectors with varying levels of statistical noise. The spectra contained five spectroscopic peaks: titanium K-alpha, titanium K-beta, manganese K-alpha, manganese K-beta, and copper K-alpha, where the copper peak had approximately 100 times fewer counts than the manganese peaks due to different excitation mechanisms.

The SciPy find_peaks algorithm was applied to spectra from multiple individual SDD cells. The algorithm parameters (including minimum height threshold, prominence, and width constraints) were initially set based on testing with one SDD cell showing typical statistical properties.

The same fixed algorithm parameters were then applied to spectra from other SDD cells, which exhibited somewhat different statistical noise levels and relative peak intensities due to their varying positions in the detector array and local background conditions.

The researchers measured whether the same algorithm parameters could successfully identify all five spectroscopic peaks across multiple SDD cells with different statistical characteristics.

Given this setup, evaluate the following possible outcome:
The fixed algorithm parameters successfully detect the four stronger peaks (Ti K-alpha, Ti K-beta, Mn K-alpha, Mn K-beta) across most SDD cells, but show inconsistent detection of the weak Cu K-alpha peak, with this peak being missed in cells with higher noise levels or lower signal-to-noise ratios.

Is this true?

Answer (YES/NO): NO